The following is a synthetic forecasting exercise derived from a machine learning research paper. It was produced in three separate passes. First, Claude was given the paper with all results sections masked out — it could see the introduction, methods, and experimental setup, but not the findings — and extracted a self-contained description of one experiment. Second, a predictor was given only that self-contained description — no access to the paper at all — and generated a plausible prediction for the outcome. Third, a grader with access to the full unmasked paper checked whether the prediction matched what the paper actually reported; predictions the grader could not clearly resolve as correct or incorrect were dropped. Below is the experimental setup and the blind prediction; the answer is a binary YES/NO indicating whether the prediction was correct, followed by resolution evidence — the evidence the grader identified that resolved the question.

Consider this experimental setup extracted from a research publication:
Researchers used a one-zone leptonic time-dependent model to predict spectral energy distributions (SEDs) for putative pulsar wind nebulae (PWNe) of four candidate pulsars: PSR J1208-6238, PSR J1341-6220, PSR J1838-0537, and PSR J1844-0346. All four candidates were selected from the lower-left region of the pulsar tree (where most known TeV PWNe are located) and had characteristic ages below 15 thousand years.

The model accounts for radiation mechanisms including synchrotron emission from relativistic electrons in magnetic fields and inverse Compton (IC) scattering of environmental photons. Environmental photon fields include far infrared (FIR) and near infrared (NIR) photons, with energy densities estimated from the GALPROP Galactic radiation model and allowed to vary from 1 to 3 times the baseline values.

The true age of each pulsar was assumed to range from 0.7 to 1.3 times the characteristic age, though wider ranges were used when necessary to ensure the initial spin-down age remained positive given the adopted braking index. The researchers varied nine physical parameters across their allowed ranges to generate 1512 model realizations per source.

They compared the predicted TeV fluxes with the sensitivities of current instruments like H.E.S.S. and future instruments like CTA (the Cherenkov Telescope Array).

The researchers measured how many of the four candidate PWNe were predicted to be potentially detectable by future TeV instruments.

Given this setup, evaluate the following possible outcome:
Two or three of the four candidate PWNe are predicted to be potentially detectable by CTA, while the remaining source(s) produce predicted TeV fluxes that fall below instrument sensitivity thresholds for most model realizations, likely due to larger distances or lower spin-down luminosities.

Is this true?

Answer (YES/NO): YES